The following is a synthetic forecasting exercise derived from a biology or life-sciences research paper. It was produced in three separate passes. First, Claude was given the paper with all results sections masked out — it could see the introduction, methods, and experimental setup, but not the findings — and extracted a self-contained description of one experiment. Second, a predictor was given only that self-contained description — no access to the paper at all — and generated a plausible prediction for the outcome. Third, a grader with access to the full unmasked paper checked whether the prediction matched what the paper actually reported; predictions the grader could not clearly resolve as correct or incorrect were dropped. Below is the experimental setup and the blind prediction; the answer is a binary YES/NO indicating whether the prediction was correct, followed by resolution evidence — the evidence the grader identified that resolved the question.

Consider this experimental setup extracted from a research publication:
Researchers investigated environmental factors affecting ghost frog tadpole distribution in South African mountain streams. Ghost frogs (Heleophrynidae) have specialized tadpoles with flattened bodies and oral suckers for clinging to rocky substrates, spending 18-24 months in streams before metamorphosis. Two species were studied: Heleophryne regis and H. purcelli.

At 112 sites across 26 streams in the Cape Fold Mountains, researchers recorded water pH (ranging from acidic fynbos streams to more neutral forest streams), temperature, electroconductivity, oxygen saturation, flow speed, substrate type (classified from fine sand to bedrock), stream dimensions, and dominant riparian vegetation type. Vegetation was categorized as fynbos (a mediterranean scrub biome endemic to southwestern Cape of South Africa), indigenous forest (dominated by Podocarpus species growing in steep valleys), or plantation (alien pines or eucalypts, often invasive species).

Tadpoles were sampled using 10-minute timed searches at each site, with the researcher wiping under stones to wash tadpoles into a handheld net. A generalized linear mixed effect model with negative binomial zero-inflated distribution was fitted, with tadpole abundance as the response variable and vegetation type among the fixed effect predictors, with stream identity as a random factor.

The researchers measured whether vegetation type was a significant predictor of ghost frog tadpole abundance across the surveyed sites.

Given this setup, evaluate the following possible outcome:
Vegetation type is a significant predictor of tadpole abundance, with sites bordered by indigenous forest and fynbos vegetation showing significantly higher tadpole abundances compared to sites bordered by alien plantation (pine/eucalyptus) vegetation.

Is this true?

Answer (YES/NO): YES